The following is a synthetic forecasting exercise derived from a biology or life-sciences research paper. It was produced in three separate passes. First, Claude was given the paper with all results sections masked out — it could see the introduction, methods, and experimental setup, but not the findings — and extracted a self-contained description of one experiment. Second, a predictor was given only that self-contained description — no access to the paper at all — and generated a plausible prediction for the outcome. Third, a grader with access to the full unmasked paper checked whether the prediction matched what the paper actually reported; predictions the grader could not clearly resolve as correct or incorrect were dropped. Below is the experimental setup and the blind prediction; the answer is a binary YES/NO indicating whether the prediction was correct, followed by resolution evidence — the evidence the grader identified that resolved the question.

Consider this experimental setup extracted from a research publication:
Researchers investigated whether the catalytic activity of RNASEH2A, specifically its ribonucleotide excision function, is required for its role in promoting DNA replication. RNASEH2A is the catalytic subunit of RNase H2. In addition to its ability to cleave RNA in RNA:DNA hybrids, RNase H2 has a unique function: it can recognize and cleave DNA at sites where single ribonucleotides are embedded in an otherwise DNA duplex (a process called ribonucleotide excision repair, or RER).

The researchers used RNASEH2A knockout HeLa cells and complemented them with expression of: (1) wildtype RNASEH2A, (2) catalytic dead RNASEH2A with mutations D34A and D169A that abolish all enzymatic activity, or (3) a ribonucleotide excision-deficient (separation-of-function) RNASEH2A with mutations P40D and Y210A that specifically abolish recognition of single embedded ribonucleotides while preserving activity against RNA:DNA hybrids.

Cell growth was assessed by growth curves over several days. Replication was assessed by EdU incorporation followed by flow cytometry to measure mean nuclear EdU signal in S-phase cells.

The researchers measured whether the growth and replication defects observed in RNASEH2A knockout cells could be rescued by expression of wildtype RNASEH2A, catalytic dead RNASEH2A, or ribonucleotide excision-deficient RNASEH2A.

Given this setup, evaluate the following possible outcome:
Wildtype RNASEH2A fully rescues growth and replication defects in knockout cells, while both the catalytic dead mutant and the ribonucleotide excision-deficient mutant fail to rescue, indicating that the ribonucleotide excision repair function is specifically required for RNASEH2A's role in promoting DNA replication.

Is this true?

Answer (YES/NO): YES